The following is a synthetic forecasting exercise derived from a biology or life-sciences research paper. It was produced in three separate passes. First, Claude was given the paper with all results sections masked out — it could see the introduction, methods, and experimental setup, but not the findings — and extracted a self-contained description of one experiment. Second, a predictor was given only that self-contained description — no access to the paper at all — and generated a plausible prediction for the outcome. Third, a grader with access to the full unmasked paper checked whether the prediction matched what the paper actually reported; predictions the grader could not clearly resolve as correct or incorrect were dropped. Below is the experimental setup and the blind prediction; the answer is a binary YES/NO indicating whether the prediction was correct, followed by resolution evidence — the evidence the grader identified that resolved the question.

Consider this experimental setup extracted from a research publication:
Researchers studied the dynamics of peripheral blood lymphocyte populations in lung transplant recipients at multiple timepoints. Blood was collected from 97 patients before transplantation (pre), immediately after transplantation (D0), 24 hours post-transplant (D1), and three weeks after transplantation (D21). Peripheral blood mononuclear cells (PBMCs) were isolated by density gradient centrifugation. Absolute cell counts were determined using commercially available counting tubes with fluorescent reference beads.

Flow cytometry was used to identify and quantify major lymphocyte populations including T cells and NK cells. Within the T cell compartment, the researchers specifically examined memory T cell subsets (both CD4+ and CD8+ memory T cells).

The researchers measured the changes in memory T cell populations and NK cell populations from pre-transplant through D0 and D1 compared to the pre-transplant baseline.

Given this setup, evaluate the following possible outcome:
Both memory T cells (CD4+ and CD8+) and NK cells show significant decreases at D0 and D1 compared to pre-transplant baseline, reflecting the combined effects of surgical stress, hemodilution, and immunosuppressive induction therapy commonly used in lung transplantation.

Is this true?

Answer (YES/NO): NO